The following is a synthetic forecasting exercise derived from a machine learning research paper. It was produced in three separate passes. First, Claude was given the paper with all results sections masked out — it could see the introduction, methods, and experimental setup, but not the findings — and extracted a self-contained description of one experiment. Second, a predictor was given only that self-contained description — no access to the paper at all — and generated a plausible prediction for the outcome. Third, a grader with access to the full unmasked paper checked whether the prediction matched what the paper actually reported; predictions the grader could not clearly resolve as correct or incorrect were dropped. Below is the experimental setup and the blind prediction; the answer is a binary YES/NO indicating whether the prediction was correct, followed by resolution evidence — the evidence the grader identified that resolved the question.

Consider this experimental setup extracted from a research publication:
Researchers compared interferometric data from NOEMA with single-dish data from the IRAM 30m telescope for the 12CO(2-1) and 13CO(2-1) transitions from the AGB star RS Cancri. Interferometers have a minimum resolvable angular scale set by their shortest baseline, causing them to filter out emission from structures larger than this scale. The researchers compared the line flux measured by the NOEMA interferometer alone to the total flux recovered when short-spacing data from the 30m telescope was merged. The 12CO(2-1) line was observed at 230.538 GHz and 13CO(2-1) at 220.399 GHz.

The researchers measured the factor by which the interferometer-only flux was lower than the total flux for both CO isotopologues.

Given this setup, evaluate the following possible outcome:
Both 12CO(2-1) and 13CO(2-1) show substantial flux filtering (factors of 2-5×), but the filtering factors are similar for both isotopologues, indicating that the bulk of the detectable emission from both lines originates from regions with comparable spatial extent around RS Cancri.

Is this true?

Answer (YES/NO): NO